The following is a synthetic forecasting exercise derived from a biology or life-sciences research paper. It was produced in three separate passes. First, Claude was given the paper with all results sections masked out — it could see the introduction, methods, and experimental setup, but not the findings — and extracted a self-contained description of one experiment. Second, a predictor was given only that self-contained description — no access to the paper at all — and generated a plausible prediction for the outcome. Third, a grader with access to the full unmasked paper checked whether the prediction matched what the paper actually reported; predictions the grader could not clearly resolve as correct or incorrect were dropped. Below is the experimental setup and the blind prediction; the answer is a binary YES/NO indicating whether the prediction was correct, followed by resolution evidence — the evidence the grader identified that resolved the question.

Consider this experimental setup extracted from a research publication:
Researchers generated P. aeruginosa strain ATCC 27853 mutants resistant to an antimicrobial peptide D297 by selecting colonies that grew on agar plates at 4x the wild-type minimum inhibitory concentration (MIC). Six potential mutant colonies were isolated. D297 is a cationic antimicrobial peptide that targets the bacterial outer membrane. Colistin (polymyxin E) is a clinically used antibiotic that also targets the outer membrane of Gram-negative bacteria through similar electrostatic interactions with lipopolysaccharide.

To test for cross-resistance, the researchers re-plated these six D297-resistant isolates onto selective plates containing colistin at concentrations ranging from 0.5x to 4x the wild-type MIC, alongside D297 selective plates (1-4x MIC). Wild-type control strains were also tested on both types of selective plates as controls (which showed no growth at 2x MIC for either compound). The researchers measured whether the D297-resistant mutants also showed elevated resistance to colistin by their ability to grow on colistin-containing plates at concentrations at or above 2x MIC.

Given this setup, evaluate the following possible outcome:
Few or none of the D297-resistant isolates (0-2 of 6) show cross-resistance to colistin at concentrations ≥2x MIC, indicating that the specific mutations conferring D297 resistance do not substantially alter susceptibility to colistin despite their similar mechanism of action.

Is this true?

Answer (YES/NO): YES